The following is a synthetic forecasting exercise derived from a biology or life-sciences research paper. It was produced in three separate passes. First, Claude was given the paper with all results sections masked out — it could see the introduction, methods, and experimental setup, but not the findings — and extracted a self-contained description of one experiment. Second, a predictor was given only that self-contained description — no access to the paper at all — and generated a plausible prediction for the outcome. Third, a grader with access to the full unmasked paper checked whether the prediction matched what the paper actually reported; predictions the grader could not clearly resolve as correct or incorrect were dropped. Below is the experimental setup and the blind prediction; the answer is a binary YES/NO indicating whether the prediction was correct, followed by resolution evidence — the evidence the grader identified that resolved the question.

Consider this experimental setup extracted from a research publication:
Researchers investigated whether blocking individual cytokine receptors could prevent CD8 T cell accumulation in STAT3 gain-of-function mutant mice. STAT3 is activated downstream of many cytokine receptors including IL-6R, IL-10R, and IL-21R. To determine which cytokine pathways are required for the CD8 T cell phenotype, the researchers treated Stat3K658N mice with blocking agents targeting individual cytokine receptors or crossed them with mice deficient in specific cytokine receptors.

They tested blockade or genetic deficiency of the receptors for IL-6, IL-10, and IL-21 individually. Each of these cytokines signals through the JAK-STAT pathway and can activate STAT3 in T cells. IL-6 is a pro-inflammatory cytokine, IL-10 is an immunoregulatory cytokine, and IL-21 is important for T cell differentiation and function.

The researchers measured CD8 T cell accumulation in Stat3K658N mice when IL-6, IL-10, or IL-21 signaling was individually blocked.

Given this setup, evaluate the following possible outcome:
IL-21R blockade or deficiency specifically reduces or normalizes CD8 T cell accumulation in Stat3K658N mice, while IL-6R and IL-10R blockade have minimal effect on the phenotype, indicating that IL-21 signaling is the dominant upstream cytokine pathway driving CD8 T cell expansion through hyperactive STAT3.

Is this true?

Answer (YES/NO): NO